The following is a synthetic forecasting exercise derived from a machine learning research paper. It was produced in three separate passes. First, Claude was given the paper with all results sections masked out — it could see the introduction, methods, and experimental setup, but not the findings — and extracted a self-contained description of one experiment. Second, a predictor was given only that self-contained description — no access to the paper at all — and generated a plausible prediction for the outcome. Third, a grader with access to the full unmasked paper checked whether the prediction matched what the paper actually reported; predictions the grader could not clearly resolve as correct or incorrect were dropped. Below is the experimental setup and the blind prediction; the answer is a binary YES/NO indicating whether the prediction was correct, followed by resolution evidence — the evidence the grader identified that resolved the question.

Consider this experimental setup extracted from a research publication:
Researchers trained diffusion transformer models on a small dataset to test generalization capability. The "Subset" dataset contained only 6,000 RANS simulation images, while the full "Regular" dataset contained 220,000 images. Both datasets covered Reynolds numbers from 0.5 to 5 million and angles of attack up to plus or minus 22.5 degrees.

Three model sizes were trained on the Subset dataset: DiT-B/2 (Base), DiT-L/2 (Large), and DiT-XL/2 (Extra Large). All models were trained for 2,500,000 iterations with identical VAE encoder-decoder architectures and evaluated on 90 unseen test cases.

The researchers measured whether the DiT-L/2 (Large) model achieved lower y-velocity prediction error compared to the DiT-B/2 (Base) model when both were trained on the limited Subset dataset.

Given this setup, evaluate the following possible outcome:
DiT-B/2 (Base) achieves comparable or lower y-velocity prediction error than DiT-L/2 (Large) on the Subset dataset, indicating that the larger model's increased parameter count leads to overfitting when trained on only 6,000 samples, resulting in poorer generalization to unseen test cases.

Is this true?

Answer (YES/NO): YES